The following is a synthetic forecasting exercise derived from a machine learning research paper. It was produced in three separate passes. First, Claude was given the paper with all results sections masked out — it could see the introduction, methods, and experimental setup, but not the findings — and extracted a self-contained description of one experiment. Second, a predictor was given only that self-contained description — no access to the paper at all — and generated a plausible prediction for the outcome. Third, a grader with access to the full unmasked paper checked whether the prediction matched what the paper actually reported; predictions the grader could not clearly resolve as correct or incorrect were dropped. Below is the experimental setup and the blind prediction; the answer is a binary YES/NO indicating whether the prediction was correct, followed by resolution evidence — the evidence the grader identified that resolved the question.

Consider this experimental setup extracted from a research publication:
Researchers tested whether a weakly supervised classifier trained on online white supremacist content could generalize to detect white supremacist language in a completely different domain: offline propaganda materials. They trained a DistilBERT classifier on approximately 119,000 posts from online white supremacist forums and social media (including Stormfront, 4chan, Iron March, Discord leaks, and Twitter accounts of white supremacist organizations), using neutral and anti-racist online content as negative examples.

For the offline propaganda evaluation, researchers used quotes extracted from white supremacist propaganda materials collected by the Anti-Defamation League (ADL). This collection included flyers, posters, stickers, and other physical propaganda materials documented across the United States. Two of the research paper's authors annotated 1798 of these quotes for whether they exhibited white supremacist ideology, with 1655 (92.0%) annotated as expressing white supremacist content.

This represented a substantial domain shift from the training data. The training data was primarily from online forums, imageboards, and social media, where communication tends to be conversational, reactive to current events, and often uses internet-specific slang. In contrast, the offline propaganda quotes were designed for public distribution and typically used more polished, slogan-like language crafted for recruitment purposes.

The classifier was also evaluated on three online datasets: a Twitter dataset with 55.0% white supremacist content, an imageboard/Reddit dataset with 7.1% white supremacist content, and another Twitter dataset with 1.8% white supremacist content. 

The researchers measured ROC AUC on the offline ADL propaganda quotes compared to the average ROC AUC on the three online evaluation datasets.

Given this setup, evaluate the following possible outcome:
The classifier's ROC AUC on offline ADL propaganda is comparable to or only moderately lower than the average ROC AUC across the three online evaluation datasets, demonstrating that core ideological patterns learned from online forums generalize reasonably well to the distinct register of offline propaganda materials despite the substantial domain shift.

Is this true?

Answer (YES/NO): NO